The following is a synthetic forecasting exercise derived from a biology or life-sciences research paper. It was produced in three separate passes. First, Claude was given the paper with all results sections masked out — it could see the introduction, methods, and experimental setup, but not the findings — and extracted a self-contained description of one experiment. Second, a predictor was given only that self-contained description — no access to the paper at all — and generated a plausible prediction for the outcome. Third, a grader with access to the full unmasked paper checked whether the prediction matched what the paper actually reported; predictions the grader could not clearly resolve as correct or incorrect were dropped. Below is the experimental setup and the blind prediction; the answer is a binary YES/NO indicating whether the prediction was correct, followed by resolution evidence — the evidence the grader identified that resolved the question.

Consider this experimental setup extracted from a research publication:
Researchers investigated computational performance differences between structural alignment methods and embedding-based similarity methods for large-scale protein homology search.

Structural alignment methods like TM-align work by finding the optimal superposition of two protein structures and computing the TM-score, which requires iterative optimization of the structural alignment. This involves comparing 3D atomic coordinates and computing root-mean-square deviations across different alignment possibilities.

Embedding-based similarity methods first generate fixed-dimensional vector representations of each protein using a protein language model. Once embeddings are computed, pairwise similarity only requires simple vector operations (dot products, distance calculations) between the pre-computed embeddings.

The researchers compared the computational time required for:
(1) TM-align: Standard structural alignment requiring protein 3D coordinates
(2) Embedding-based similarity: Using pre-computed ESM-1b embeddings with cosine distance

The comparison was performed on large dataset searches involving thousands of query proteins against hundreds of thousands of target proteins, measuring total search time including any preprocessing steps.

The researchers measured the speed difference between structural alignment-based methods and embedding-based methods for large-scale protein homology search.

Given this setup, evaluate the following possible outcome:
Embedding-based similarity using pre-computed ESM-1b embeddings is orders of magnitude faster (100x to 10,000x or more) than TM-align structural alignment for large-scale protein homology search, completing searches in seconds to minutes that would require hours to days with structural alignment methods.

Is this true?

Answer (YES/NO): YES